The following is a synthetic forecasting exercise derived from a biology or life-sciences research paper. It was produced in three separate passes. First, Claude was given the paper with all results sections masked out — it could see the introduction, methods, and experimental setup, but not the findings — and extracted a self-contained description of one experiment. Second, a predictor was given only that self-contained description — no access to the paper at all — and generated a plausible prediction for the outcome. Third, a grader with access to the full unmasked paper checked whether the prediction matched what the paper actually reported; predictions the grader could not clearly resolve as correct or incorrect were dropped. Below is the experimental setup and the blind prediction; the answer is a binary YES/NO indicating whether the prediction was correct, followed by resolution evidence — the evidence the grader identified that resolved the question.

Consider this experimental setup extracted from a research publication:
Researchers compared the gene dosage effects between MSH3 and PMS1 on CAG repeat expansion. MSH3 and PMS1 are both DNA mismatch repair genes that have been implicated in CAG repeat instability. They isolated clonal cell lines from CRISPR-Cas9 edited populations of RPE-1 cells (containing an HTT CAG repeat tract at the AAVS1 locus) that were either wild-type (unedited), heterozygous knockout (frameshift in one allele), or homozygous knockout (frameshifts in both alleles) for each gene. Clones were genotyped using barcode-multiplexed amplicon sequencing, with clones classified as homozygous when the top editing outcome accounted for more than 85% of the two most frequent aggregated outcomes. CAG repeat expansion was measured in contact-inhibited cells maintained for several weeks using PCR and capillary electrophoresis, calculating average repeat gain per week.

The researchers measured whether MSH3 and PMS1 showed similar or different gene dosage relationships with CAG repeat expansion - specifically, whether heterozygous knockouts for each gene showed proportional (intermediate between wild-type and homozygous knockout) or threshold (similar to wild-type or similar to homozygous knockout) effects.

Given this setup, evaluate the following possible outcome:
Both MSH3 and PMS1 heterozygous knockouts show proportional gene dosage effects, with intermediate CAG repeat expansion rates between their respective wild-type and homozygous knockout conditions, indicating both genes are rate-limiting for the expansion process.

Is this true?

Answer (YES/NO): NO